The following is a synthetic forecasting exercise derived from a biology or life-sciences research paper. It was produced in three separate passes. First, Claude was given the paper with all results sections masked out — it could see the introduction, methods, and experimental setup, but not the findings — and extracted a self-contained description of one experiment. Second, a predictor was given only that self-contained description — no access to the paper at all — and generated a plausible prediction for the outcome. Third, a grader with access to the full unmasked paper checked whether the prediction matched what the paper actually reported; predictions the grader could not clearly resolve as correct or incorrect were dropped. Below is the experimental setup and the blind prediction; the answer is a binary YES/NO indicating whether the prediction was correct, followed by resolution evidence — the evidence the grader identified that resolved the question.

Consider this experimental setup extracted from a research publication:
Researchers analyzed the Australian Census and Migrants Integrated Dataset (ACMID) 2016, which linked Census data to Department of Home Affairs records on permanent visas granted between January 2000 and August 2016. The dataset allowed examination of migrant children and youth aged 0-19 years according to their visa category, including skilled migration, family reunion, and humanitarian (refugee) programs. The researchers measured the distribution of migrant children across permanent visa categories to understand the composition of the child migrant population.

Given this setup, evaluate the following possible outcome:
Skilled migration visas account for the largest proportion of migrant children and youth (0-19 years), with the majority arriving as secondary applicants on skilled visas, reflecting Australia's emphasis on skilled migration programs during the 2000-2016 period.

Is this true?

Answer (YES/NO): YES